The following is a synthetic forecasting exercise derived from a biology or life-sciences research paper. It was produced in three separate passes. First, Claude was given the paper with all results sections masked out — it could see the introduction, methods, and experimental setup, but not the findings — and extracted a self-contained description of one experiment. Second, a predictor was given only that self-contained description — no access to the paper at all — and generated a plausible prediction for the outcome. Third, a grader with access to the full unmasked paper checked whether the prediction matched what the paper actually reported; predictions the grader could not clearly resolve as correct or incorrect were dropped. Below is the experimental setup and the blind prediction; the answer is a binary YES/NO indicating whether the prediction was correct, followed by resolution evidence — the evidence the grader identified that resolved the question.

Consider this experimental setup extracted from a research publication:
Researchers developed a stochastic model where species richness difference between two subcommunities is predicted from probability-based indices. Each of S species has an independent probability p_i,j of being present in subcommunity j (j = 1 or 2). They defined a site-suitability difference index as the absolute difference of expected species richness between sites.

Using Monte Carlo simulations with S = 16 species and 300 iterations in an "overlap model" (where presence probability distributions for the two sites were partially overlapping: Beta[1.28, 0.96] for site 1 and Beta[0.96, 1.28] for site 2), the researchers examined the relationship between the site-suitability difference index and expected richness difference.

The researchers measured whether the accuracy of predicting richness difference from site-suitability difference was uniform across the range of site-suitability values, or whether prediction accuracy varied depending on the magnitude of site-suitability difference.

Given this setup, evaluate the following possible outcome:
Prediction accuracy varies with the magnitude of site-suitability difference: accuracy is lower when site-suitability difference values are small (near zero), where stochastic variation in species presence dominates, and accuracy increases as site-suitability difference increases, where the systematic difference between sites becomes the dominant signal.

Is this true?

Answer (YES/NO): YES